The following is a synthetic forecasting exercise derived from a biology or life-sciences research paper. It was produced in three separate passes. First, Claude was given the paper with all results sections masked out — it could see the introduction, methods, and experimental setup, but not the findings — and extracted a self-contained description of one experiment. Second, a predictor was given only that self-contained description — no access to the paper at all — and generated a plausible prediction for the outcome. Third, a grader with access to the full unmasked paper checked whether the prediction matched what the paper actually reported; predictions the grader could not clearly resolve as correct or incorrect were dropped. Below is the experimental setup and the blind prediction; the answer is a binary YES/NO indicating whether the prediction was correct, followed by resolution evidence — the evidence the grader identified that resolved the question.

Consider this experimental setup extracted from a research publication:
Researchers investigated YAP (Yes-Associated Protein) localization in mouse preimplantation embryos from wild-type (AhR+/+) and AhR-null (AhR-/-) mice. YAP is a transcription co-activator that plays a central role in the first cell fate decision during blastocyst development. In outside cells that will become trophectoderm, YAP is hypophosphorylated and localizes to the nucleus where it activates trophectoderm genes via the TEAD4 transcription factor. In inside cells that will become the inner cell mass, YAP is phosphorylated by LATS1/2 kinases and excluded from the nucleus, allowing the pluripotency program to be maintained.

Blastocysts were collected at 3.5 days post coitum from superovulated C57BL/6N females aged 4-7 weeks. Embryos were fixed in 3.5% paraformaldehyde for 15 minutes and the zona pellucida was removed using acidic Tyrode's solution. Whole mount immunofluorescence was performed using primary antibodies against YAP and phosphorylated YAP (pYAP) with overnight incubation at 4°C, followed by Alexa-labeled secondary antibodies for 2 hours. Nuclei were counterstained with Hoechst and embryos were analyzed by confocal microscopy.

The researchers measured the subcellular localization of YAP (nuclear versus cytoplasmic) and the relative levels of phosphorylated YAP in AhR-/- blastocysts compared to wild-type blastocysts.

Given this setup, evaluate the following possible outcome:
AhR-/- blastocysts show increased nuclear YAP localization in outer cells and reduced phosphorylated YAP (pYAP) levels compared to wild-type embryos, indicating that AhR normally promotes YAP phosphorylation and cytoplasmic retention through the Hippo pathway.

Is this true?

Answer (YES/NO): NO